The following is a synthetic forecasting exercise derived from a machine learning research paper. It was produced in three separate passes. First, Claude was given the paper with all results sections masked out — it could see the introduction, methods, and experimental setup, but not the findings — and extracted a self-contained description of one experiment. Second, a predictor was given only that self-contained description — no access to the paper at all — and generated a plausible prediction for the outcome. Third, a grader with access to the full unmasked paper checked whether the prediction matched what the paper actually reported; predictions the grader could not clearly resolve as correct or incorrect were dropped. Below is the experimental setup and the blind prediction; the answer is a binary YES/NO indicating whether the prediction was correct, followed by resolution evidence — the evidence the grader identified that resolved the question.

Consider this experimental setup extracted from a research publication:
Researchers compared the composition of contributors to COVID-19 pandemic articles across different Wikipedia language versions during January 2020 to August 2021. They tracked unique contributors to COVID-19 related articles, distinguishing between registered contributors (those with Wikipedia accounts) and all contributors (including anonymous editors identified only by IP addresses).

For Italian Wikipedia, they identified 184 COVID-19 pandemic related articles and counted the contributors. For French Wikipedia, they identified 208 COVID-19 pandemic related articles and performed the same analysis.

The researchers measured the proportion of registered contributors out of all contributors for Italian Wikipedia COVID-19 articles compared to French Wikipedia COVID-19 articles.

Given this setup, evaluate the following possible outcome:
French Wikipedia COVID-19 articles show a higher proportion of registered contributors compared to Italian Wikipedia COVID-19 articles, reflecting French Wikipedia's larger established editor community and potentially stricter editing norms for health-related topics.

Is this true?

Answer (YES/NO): YES